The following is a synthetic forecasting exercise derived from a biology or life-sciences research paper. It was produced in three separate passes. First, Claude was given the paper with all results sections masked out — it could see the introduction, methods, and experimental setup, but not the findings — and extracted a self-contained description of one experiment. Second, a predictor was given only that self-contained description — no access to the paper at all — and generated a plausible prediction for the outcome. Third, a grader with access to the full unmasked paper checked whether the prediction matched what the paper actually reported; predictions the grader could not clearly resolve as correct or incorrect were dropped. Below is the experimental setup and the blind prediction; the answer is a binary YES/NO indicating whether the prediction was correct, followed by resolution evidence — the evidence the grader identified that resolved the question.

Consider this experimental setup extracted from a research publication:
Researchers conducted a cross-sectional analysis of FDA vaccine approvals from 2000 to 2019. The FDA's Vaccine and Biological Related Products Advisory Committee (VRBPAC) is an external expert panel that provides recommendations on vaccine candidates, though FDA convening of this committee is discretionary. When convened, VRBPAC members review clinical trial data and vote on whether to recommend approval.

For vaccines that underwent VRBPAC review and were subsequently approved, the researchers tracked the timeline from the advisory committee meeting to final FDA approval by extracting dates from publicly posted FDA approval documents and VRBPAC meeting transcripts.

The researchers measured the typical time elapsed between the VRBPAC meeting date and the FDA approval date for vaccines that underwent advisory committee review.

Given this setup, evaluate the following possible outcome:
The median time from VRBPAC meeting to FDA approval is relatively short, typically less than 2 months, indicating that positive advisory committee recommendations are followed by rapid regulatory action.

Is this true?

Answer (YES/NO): NO